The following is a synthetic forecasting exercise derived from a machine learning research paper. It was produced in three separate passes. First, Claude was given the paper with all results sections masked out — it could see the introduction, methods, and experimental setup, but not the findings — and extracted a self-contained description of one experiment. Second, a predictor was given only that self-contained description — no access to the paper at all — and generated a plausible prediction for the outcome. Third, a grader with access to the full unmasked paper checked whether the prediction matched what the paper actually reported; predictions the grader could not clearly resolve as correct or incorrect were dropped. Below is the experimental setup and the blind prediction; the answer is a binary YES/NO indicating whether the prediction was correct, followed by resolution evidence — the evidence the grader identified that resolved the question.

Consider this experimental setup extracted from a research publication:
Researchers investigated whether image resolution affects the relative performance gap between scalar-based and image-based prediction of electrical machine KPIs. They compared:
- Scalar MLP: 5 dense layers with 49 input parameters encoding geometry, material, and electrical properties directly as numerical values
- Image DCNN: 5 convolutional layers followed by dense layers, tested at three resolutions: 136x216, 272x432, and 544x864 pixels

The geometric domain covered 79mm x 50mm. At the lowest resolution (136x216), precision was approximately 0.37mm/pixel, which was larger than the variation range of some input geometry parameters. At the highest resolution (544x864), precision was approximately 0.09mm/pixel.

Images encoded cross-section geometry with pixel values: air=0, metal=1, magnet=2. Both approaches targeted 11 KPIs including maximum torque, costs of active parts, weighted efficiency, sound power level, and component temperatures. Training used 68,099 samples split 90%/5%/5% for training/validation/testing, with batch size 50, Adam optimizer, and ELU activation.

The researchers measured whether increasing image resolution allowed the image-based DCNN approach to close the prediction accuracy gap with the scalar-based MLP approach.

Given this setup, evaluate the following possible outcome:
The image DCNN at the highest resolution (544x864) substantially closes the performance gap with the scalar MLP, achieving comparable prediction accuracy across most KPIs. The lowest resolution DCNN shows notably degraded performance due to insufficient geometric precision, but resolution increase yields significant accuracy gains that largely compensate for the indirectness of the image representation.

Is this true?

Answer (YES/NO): YES